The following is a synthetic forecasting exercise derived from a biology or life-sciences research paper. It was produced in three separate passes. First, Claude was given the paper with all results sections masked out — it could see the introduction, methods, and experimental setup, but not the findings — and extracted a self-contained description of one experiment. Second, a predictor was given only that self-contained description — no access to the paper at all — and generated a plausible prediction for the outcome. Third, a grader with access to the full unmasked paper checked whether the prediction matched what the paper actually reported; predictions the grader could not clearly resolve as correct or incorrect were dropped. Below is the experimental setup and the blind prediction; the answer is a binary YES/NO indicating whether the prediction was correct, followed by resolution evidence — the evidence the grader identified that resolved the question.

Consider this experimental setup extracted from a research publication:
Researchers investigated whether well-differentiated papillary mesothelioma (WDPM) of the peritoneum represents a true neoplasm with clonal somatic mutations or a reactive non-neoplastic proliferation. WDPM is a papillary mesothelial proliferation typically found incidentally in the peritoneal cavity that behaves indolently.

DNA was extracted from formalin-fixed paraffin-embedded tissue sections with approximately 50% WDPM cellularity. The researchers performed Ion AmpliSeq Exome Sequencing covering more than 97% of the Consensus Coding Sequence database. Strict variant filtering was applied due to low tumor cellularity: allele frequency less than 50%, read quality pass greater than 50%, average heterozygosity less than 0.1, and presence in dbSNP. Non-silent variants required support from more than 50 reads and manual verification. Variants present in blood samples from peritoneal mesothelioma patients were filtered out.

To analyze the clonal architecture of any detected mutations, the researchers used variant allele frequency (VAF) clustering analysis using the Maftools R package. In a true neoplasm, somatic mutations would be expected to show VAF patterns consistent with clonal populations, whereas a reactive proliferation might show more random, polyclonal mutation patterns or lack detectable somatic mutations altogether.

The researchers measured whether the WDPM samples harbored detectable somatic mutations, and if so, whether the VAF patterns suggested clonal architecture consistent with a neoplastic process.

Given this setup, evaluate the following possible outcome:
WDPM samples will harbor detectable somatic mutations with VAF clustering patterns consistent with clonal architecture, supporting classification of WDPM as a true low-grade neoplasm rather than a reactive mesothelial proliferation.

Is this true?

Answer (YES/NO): YES